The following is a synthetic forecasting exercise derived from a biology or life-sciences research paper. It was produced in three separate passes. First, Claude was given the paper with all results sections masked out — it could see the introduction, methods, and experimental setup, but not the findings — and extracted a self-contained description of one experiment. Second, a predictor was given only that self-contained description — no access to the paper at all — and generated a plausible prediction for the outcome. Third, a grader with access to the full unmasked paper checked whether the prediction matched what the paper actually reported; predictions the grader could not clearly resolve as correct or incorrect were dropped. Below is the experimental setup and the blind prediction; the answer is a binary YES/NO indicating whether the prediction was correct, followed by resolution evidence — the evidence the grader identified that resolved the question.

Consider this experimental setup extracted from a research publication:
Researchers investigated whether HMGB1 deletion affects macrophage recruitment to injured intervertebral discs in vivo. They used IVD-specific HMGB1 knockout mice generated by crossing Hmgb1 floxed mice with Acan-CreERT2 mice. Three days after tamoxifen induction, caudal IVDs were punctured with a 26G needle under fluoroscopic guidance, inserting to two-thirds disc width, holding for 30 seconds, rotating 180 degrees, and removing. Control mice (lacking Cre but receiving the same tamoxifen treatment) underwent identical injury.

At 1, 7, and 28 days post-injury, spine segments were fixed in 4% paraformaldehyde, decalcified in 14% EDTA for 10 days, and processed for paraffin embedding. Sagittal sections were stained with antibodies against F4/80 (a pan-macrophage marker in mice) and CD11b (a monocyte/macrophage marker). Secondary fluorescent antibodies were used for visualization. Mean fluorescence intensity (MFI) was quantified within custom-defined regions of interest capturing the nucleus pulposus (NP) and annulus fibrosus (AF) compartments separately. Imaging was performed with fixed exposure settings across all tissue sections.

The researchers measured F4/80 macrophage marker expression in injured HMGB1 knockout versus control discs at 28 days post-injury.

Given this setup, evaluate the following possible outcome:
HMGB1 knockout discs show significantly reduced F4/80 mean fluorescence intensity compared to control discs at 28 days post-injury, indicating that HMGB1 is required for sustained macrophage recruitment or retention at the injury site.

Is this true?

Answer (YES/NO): YES